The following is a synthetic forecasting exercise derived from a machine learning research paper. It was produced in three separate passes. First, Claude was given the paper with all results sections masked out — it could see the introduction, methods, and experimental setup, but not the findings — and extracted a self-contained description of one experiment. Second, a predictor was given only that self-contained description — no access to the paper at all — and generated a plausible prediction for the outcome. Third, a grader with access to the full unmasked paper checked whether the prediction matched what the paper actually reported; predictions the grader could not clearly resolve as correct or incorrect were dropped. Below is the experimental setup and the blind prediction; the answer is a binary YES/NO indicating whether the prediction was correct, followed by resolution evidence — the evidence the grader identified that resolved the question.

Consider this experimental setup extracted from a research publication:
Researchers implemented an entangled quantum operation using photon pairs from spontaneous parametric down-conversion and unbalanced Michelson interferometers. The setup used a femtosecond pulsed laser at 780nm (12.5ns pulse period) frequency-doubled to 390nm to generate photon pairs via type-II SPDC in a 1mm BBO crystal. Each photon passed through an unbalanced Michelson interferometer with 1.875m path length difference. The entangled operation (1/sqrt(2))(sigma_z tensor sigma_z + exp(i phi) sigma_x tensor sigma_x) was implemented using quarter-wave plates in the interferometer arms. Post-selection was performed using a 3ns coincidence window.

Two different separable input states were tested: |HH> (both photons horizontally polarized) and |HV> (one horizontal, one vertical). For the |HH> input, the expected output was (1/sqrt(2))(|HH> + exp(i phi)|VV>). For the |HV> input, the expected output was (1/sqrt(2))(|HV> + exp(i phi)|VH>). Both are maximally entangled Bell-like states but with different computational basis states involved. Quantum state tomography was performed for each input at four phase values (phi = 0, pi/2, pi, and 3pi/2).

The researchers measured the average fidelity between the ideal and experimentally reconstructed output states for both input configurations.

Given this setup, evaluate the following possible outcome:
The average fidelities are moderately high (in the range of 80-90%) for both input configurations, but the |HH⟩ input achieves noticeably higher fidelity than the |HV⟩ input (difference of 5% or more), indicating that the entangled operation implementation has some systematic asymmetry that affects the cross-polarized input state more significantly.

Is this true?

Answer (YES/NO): NO